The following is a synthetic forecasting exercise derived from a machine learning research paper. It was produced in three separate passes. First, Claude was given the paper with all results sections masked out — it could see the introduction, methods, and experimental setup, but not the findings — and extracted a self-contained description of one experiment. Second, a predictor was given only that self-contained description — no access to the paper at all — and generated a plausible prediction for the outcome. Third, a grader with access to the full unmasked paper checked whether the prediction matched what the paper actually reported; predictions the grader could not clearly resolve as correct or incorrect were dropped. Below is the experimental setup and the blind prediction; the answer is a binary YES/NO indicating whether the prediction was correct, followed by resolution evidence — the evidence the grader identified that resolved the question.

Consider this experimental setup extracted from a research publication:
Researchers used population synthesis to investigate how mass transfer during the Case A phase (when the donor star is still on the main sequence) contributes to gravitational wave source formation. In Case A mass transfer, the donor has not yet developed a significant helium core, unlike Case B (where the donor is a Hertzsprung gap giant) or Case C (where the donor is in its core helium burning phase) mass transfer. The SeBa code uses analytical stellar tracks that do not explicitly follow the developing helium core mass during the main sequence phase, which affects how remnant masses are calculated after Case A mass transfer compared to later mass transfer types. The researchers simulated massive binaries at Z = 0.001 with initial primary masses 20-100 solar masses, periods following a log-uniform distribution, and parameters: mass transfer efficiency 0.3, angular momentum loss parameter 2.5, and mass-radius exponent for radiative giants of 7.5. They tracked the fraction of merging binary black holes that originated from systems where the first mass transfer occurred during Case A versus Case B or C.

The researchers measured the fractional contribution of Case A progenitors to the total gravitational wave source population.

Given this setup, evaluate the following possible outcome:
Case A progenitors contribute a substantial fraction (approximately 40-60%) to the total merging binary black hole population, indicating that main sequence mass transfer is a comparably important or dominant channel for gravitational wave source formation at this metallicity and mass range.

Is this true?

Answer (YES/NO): NO